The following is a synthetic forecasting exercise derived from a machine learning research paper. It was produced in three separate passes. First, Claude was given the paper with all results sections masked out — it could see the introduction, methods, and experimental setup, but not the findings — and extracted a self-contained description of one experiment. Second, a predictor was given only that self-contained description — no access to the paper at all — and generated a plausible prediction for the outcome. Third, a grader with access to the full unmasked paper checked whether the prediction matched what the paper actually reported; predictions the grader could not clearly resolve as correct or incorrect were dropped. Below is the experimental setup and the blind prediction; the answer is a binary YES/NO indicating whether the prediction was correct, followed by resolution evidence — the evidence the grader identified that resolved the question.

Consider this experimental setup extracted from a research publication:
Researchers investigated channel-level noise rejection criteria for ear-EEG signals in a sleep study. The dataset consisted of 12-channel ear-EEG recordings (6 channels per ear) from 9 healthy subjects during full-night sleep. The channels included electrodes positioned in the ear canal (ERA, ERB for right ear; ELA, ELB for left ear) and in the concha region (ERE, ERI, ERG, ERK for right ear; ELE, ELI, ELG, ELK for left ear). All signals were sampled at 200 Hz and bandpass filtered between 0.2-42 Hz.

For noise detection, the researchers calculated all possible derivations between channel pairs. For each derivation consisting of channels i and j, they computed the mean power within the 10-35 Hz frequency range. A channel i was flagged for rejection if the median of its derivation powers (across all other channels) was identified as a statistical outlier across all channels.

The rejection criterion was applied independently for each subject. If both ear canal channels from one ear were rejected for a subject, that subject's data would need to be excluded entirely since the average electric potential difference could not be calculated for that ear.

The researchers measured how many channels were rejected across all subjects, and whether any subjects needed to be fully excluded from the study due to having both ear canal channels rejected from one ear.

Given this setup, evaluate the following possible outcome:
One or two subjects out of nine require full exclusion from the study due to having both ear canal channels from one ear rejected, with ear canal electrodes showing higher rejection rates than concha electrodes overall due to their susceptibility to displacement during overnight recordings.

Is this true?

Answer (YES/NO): NO